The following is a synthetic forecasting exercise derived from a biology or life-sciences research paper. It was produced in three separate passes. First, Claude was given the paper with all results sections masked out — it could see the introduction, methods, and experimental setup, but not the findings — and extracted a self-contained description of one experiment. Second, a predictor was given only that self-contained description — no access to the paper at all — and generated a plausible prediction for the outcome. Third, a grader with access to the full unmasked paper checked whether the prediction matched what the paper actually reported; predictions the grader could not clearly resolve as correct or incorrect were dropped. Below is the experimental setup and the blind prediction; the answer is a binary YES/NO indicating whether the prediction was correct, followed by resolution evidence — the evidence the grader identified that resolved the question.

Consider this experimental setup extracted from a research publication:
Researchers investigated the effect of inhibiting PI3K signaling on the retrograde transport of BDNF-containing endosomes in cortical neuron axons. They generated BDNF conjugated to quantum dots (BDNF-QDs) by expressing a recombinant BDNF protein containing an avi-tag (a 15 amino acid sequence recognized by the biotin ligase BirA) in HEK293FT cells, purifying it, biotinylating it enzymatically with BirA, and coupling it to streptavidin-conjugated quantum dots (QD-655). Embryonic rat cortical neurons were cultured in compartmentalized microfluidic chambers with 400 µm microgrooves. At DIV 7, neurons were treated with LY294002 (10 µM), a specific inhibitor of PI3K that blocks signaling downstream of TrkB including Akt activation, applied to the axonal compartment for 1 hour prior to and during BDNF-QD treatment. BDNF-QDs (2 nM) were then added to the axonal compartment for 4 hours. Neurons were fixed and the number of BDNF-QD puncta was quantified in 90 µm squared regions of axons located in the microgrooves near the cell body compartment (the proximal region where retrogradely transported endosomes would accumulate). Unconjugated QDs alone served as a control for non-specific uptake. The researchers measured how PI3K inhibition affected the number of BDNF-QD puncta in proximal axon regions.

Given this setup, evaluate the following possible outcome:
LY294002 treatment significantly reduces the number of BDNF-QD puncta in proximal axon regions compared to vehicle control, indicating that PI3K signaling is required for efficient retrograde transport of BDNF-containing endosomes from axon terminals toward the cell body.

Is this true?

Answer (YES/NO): NO